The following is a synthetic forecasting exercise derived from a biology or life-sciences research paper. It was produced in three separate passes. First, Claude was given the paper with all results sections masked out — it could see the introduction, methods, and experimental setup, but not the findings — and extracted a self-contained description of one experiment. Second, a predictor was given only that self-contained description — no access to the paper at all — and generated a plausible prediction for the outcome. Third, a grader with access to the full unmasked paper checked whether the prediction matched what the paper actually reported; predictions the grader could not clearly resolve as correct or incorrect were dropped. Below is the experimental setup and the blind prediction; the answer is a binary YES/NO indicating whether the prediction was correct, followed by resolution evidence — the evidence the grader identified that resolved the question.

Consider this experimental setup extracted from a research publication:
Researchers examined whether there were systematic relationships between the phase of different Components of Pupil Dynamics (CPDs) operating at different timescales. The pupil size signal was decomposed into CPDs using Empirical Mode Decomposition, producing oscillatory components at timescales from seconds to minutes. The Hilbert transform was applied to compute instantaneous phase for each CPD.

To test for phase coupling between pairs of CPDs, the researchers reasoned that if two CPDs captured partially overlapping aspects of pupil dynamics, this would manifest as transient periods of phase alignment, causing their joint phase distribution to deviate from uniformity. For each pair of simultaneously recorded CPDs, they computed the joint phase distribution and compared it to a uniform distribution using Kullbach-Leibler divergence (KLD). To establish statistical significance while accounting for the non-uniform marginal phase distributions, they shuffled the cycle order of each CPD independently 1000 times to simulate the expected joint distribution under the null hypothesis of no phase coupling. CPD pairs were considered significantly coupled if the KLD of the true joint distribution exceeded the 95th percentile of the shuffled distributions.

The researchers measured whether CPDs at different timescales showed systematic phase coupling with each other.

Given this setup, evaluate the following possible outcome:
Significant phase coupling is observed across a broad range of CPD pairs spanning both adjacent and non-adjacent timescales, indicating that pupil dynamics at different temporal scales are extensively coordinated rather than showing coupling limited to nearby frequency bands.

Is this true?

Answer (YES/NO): NO